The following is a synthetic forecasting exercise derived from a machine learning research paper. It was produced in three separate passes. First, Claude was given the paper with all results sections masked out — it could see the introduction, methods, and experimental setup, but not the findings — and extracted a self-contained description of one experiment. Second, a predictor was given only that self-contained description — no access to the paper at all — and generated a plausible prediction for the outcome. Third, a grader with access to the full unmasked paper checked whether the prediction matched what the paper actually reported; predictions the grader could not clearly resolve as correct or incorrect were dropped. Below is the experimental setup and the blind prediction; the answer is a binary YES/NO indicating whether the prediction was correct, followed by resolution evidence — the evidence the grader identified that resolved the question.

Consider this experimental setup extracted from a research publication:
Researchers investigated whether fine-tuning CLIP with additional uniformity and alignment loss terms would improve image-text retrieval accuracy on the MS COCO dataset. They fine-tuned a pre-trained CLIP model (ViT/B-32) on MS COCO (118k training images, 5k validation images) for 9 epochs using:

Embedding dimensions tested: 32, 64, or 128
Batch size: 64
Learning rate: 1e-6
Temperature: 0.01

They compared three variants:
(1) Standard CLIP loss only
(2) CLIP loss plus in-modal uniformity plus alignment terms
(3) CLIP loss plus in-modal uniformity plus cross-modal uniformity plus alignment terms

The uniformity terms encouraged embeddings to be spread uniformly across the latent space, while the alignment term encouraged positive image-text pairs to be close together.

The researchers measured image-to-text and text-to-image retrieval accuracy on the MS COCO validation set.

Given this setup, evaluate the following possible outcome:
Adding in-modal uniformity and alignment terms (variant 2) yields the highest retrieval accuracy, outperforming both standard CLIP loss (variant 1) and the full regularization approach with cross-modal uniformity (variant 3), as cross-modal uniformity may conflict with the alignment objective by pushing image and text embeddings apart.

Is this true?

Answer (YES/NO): NO